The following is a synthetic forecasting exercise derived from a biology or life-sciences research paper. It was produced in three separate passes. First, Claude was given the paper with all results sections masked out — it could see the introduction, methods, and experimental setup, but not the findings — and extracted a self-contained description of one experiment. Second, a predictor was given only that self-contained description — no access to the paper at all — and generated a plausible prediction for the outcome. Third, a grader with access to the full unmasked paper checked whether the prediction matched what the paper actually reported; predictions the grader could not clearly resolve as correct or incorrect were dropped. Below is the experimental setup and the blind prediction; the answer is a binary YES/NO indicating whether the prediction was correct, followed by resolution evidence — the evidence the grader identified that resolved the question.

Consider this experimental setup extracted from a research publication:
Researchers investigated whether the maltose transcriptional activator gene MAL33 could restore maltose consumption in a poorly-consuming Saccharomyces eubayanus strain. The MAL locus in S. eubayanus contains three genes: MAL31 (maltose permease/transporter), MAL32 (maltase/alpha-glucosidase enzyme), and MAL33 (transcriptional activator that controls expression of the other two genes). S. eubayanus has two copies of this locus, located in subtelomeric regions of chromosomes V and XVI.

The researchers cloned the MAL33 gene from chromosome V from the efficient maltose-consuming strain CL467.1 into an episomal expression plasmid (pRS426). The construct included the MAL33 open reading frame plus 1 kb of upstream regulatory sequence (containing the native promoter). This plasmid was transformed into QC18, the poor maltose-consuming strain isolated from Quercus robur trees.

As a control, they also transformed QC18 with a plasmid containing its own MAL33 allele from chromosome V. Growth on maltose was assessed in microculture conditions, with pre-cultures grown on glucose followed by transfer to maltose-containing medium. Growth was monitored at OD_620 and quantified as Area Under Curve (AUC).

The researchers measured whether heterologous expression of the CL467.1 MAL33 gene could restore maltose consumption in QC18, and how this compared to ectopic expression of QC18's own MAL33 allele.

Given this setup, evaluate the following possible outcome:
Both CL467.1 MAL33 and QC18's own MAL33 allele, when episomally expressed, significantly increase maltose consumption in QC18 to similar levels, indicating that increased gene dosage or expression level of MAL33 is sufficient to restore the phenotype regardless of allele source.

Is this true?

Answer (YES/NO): YES